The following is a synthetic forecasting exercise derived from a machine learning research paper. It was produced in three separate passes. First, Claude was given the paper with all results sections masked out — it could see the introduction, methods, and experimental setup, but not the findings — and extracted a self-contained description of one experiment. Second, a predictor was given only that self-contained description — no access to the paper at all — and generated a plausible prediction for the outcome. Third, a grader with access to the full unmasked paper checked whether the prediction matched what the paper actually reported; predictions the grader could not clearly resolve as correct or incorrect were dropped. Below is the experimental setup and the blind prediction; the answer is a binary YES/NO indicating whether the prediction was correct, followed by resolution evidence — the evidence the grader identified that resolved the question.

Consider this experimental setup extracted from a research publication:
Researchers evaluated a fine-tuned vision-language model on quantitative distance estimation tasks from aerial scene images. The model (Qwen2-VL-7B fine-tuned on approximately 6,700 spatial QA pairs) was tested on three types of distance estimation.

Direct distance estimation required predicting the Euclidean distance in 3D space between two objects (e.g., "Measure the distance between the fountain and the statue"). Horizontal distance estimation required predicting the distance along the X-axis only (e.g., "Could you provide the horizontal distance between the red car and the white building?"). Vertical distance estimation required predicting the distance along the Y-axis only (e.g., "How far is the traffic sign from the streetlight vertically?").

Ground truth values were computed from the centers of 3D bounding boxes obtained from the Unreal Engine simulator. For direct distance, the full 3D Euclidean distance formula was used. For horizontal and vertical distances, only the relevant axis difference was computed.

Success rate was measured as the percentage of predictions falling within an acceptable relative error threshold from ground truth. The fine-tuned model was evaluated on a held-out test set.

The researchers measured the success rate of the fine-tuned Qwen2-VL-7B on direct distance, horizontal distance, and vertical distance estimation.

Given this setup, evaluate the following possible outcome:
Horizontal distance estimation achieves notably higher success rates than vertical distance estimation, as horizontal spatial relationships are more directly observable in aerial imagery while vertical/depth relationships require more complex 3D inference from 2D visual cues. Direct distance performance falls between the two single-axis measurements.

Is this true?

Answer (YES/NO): NO